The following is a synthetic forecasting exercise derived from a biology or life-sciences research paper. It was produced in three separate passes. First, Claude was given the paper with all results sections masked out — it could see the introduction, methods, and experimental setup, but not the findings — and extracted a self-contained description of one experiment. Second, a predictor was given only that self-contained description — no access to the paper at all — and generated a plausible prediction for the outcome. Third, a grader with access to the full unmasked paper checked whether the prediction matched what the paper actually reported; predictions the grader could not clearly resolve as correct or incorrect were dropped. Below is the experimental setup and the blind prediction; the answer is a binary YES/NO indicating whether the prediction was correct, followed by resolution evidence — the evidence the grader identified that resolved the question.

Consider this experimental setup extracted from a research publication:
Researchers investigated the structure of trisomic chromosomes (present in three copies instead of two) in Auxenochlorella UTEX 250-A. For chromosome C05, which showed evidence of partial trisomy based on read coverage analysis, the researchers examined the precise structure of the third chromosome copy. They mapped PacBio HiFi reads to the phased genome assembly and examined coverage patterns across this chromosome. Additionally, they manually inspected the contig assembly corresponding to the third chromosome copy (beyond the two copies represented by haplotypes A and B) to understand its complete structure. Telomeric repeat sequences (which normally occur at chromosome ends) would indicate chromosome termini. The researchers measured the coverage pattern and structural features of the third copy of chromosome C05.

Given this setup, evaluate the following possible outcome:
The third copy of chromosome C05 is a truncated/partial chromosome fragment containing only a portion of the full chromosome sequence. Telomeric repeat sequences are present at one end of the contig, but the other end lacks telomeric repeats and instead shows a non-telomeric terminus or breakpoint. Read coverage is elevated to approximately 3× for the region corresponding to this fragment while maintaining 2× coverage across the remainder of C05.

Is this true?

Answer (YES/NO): NO